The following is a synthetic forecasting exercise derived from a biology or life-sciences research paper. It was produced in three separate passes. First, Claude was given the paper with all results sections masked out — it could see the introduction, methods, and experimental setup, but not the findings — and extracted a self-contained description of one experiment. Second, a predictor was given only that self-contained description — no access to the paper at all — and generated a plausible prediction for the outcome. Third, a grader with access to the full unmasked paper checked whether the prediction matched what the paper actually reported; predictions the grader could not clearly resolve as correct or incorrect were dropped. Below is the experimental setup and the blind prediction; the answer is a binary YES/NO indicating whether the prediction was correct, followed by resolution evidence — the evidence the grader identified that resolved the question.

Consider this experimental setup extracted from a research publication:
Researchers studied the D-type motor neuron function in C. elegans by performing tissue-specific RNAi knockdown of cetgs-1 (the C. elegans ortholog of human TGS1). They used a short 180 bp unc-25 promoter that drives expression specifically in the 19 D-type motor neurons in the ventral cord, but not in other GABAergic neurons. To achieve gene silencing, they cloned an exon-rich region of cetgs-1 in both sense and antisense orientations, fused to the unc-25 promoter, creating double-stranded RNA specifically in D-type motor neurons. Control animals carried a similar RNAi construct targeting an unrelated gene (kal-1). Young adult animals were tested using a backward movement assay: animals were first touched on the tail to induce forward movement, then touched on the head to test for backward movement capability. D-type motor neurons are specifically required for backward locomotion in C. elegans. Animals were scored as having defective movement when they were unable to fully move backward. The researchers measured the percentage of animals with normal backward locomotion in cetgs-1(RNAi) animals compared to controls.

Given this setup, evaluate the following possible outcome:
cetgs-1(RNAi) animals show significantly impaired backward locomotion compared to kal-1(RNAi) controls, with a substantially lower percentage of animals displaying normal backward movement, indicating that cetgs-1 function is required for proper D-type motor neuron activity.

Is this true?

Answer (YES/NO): YES